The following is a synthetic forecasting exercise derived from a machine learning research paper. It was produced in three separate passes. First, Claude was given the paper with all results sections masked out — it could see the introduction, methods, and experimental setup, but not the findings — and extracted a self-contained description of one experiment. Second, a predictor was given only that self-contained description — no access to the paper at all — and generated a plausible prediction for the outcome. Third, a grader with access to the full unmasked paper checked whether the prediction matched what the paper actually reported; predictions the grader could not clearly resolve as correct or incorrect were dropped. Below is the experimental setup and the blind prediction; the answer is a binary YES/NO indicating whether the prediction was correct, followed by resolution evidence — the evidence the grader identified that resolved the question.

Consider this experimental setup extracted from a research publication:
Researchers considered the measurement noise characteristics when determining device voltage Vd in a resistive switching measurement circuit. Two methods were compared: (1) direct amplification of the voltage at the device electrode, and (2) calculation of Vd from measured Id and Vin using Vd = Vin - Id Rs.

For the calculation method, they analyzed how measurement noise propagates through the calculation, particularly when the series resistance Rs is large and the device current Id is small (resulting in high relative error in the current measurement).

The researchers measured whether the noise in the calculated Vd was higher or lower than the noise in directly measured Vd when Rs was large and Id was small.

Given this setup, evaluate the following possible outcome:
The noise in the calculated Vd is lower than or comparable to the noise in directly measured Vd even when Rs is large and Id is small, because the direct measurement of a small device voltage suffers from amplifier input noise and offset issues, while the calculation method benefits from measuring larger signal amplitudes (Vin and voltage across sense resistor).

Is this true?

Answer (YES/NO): NO